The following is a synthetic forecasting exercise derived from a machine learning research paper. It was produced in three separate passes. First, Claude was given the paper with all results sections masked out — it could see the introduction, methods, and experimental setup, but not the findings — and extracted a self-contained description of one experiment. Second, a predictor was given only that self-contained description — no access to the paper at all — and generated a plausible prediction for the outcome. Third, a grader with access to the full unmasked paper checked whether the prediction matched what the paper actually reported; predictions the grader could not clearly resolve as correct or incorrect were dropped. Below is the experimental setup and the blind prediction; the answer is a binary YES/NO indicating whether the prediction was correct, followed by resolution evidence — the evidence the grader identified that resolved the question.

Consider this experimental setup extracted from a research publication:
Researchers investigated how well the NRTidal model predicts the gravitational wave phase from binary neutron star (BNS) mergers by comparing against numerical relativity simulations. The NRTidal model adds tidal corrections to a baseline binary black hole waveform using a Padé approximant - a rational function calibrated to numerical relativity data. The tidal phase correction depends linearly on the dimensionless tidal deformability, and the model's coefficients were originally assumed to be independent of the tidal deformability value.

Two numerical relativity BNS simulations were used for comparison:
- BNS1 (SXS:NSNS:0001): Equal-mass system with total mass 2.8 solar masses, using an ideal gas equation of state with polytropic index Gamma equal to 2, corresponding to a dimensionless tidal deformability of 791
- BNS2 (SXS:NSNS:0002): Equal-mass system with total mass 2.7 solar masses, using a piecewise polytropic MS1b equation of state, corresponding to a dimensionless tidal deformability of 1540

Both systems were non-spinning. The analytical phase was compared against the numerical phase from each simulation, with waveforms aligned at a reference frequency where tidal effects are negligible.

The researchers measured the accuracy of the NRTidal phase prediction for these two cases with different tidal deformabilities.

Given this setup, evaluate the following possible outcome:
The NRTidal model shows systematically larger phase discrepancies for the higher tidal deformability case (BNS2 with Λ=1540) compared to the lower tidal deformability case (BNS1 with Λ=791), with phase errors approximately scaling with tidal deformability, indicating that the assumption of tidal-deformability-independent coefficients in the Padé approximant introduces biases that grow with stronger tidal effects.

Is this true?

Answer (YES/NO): NO